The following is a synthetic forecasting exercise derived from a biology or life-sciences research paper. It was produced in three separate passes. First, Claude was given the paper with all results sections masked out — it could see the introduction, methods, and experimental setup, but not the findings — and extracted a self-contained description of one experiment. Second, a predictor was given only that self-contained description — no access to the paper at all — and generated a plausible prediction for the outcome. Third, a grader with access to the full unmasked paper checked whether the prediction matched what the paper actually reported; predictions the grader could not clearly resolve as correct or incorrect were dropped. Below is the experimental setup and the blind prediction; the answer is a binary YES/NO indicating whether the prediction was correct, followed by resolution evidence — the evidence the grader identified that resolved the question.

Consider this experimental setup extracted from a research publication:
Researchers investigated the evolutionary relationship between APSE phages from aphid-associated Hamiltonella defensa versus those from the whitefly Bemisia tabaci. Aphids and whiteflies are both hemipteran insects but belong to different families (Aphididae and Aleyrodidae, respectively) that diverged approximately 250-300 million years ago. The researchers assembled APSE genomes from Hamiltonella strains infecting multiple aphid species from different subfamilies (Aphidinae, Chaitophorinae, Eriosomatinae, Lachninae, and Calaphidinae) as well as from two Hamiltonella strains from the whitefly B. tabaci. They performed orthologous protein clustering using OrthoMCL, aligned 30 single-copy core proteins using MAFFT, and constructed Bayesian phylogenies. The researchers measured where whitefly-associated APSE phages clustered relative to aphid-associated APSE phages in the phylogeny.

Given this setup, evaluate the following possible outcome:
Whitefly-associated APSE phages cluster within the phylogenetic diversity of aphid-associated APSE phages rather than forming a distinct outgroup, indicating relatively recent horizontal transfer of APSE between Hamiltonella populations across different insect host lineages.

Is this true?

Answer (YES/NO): NO